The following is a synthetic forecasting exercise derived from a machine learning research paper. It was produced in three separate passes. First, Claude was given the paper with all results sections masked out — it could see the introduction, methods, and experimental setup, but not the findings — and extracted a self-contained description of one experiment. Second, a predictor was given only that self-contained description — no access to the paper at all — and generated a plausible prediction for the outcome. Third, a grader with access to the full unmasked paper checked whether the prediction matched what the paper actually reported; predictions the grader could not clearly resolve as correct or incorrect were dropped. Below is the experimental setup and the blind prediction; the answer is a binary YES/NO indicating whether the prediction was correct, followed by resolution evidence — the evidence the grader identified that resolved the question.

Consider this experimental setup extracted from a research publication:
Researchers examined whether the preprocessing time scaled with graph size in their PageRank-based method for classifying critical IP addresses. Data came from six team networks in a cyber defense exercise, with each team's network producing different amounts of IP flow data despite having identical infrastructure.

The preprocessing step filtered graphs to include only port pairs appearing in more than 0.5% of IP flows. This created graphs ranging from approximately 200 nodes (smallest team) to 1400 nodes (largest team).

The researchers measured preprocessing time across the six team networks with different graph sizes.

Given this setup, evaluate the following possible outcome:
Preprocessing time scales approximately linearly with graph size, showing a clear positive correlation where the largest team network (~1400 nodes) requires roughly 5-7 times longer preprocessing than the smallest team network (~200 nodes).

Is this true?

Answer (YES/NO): NO